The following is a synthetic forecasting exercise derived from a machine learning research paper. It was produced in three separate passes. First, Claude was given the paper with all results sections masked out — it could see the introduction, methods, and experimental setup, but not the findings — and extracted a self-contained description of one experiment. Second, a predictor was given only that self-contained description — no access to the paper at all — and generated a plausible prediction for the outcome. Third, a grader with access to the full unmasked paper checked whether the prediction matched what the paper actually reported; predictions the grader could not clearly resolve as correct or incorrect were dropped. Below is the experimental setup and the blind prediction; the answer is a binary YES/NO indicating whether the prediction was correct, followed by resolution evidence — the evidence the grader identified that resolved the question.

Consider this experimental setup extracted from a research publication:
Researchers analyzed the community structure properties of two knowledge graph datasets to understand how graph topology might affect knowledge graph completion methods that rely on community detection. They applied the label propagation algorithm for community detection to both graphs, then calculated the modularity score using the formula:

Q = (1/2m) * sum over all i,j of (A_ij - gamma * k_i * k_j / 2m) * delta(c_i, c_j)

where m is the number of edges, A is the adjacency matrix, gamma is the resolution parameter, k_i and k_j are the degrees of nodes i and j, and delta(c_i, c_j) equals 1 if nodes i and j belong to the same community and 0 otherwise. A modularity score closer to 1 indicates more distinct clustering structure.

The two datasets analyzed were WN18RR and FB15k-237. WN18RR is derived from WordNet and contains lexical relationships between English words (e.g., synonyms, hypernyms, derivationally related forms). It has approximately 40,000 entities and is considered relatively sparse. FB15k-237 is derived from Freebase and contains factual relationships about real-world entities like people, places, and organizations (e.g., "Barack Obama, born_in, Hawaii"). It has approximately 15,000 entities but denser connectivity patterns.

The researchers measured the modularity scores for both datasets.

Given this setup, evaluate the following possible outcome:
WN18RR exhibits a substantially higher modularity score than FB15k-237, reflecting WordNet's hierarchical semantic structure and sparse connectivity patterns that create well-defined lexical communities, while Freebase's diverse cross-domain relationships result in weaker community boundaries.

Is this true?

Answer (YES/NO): YES